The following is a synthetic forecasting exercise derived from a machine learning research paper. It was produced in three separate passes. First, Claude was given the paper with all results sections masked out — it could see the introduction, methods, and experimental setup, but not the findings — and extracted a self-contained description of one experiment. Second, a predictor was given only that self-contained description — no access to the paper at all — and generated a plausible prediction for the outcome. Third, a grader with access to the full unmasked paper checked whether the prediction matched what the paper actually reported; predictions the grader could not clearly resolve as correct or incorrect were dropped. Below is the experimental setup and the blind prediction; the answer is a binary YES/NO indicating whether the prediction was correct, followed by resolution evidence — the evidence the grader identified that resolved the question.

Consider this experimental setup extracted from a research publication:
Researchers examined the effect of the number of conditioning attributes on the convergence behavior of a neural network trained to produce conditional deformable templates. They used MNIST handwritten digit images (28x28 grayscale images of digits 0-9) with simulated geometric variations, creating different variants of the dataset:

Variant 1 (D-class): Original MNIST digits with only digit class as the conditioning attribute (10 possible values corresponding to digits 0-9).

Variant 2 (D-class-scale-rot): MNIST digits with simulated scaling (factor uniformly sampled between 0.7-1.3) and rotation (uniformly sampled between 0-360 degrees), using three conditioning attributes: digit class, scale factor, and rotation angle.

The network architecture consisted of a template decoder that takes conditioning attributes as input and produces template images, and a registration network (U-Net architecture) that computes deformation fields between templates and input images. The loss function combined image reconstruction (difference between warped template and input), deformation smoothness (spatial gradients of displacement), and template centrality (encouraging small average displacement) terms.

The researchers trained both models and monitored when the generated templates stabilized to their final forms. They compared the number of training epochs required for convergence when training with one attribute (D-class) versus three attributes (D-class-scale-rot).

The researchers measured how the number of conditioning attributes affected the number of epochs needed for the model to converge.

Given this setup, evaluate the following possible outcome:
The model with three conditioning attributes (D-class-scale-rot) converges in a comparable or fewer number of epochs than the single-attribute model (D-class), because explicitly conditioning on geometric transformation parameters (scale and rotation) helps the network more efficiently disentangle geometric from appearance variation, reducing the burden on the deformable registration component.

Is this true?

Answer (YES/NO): NO